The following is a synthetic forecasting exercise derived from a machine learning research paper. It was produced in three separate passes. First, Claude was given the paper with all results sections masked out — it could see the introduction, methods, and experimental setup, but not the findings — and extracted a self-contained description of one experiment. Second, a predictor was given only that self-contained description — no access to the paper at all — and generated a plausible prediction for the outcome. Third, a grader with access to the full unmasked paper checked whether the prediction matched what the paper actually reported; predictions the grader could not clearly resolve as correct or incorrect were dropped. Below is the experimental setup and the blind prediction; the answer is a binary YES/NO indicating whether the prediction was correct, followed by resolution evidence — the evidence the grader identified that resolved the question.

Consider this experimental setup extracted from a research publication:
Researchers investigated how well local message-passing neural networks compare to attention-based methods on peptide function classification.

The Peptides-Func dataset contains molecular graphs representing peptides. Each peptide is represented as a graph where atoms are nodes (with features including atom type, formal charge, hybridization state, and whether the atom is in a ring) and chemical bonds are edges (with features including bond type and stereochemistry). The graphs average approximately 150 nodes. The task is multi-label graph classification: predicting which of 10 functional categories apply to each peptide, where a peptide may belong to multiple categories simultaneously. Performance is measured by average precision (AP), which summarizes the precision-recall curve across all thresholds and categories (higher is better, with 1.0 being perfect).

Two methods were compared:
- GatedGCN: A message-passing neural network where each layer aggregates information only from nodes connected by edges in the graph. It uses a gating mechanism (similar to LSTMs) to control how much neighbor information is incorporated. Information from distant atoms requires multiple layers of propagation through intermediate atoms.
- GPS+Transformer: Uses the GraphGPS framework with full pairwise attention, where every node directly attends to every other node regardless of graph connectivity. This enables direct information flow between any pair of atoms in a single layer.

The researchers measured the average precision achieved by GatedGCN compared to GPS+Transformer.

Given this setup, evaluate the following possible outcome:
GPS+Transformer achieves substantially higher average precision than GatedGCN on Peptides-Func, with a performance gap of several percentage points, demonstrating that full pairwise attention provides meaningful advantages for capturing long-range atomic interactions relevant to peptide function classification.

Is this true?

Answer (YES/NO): YES